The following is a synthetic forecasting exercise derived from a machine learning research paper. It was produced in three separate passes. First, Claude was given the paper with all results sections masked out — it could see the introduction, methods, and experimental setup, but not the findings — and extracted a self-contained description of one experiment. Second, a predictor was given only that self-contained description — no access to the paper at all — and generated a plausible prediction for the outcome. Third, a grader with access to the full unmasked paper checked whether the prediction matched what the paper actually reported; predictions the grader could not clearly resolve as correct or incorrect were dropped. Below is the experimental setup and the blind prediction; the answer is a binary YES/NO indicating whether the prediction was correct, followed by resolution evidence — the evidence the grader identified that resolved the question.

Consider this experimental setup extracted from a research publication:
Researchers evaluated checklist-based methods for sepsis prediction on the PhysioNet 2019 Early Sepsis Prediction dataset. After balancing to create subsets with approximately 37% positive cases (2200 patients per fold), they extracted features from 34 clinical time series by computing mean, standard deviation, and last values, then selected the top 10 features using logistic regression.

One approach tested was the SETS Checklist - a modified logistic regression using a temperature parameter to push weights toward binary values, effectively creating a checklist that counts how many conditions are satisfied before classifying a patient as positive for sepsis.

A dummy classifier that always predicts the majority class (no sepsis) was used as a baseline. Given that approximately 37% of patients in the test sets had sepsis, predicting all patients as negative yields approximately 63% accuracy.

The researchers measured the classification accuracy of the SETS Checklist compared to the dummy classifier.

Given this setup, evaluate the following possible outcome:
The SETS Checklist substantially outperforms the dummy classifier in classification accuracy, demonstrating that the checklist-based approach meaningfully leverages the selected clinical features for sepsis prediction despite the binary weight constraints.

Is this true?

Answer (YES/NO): NO